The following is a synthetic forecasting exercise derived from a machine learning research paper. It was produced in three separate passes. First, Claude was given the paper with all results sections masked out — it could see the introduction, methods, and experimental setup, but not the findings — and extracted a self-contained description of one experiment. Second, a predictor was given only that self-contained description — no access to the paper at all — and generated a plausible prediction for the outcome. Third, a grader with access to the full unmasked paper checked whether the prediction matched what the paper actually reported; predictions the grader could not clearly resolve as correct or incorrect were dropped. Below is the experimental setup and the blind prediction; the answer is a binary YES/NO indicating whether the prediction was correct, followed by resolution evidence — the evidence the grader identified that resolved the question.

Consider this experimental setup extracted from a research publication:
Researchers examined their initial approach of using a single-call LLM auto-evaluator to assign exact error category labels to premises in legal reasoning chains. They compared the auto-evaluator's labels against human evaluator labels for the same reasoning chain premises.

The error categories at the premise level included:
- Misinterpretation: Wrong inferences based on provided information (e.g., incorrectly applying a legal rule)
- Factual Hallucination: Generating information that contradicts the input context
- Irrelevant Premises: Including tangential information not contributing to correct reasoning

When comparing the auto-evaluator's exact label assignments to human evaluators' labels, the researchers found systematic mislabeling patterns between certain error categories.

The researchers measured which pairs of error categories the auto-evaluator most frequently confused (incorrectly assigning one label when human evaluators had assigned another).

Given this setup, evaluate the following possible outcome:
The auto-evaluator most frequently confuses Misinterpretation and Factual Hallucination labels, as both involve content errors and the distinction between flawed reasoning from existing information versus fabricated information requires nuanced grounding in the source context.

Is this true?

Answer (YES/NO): NO